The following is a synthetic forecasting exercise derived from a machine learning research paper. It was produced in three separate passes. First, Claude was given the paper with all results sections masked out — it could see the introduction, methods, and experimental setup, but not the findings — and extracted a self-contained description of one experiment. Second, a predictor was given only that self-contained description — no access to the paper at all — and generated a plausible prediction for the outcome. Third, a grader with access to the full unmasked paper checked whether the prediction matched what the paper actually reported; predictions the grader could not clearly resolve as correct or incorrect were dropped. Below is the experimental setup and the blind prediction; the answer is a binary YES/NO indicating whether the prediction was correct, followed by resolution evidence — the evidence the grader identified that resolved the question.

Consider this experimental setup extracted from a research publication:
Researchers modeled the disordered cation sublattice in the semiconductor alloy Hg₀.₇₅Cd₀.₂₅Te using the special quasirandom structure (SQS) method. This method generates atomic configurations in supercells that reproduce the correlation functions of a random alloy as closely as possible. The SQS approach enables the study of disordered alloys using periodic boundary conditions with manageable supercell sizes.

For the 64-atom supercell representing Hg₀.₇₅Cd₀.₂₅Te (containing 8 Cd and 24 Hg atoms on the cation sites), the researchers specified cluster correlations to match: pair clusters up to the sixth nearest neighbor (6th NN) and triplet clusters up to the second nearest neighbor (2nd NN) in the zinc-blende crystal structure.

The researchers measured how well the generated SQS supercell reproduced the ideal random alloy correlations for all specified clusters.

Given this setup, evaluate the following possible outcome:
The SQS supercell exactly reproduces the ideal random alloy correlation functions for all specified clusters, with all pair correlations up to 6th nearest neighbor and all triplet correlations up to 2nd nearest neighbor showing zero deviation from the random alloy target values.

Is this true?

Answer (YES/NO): NO